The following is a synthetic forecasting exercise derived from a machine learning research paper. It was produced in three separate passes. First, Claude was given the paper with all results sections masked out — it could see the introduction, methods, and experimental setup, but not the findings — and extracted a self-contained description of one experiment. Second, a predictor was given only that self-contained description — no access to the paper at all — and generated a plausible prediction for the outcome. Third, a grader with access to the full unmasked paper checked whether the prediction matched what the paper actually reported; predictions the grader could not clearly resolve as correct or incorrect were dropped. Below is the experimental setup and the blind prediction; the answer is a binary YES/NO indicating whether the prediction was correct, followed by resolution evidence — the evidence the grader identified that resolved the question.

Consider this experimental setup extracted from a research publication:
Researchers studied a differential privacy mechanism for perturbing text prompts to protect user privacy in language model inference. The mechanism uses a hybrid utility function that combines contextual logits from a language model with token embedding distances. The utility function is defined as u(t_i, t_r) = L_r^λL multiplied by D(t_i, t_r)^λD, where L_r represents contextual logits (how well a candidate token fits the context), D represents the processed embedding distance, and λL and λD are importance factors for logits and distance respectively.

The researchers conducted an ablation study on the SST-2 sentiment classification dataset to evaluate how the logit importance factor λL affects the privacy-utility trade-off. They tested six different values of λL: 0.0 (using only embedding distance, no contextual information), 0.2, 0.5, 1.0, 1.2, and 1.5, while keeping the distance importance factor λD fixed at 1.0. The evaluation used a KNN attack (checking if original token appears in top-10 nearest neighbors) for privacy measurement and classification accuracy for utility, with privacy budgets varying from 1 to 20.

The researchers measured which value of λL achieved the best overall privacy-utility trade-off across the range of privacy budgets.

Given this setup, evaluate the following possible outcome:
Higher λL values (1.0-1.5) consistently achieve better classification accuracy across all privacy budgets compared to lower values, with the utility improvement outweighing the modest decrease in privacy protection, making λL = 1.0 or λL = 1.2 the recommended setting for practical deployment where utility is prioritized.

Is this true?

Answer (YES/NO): NO